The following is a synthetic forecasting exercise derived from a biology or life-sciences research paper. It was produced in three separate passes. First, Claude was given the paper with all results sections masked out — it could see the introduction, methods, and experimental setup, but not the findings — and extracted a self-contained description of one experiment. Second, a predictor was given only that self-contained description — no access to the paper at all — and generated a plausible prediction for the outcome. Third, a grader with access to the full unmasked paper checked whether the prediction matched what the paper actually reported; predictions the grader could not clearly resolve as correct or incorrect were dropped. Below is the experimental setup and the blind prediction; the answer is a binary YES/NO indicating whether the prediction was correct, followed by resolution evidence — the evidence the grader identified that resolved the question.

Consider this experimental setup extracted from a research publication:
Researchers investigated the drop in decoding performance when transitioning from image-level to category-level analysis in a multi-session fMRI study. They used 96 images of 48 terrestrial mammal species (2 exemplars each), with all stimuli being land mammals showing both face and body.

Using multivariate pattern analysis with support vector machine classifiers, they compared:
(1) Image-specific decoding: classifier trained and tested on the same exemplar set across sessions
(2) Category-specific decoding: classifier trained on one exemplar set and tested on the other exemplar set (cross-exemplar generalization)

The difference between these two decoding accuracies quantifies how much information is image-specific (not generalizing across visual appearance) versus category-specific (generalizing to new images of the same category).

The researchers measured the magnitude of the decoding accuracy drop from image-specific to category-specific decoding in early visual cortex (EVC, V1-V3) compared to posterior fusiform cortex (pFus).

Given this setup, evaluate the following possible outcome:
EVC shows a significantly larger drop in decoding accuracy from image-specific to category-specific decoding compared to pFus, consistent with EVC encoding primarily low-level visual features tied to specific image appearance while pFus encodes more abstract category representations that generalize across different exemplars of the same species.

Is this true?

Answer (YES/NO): YES